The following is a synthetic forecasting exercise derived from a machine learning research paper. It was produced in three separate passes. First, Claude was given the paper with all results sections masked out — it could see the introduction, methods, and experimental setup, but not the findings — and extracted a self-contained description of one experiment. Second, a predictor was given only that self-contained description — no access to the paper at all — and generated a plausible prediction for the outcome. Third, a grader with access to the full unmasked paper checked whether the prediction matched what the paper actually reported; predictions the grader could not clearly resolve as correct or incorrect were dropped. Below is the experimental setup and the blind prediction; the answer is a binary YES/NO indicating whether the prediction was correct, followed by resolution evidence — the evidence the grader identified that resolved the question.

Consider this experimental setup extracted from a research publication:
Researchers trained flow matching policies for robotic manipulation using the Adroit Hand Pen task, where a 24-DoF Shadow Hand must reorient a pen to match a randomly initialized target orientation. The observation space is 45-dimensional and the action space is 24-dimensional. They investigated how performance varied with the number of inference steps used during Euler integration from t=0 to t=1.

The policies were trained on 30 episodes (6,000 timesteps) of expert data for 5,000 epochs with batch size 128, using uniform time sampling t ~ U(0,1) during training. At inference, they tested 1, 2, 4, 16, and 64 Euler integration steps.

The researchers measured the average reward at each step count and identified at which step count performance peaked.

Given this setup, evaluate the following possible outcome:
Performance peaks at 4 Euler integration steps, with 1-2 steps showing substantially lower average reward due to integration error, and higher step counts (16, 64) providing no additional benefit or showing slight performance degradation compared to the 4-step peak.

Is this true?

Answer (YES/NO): NO